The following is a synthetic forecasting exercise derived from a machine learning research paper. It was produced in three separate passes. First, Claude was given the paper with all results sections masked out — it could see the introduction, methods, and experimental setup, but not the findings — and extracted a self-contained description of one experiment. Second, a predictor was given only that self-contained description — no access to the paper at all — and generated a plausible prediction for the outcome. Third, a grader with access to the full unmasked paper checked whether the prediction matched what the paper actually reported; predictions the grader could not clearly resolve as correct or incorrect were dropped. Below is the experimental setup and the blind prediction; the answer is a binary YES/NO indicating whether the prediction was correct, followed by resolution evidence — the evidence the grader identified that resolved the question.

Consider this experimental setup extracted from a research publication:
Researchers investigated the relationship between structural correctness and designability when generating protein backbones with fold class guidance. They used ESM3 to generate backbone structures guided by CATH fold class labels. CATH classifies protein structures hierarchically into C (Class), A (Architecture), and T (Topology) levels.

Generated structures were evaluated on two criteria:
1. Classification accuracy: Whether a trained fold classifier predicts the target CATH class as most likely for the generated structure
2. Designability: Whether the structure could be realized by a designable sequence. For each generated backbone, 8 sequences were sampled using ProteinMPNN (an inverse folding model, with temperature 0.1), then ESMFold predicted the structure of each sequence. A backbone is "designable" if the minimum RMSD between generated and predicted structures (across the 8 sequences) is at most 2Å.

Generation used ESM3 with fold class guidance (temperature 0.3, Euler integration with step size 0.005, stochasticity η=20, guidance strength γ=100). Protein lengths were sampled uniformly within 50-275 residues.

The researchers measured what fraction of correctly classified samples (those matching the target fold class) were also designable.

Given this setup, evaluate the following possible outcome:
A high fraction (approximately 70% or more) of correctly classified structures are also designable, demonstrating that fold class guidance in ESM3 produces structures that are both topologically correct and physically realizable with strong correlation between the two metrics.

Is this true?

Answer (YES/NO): NO